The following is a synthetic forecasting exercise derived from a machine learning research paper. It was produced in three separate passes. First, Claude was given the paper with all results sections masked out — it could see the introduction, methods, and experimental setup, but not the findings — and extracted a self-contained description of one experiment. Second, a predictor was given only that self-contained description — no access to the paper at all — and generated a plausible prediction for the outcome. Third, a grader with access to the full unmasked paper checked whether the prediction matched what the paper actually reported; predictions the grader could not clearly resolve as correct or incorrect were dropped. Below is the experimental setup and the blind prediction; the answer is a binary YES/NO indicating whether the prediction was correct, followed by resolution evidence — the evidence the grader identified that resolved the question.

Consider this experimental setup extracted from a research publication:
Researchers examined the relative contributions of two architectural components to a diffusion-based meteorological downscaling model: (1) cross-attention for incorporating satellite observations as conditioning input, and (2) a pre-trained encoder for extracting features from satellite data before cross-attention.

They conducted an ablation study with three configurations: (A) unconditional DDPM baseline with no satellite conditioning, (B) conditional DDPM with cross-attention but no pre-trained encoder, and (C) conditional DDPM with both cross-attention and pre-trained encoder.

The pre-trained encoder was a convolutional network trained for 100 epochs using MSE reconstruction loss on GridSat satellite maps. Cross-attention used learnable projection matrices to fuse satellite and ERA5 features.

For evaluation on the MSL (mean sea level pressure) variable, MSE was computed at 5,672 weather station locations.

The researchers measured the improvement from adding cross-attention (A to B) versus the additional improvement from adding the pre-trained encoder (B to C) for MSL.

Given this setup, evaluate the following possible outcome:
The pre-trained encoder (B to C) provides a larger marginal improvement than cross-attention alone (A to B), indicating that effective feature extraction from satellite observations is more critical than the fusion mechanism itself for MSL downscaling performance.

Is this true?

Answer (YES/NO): NO